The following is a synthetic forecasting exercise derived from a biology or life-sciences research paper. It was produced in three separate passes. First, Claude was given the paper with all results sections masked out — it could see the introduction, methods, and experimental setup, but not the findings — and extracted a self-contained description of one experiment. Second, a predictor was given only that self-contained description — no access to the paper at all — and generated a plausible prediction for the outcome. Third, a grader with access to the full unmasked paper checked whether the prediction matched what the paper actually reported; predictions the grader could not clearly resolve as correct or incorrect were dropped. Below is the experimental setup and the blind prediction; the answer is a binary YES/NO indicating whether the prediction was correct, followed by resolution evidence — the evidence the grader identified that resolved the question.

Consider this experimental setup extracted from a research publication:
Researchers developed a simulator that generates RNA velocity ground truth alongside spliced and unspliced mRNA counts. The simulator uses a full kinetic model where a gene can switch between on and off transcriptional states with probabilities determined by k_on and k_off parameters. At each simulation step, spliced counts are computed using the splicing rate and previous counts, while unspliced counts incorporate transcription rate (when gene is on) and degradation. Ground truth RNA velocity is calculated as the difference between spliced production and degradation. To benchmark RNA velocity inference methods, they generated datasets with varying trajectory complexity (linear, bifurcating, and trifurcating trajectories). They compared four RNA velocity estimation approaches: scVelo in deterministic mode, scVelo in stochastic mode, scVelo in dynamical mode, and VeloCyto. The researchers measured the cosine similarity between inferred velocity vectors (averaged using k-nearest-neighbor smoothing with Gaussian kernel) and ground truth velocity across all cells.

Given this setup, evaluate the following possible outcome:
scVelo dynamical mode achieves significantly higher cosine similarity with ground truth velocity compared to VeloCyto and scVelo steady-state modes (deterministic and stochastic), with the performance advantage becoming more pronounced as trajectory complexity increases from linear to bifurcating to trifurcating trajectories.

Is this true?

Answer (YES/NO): NO